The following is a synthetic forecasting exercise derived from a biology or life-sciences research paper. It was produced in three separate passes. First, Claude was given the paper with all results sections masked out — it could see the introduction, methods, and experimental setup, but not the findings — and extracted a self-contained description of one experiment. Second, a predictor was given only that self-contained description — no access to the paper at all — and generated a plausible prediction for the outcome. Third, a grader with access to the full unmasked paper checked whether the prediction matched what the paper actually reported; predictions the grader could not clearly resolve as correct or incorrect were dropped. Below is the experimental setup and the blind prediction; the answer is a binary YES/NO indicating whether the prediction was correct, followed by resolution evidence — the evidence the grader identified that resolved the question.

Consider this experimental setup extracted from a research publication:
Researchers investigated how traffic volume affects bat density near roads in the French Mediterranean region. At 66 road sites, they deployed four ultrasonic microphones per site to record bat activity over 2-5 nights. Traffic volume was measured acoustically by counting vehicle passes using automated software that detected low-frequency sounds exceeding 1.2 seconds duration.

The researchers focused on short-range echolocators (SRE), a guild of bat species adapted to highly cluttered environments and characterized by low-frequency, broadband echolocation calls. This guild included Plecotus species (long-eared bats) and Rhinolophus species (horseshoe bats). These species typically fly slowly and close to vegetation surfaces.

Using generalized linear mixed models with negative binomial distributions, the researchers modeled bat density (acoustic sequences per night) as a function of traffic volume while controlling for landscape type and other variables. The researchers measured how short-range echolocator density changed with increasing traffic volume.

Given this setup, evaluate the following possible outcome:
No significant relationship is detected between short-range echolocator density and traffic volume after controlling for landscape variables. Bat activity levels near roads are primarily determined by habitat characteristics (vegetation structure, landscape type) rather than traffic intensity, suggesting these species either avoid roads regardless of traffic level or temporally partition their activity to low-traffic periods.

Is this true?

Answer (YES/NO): NO